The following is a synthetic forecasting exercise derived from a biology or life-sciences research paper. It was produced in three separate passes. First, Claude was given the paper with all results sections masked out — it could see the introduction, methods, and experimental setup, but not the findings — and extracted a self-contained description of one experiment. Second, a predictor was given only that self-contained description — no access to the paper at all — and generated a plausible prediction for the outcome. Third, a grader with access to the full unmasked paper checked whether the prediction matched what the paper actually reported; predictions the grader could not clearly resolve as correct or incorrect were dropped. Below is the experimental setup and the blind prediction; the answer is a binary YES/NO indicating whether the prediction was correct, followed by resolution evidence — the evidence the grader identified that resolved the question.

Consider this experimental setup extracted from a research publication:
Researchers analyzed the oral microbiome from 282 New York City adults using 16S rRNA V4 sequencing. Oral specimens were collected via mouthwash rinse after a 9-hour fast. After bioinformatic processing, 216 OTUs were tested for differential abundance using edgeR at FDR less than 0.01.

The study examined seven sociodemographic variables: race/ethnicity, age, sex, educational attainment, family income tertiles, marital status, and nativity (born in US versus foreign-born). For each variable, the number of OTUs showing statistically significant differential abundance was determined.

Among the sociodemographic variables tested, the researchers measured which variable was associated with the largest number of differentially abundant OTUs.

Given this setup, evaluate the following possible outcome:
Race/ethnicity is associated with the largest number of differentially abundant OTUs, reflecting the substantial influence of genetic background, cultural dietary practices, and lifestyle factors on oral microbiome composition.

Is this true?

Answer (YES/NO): NO